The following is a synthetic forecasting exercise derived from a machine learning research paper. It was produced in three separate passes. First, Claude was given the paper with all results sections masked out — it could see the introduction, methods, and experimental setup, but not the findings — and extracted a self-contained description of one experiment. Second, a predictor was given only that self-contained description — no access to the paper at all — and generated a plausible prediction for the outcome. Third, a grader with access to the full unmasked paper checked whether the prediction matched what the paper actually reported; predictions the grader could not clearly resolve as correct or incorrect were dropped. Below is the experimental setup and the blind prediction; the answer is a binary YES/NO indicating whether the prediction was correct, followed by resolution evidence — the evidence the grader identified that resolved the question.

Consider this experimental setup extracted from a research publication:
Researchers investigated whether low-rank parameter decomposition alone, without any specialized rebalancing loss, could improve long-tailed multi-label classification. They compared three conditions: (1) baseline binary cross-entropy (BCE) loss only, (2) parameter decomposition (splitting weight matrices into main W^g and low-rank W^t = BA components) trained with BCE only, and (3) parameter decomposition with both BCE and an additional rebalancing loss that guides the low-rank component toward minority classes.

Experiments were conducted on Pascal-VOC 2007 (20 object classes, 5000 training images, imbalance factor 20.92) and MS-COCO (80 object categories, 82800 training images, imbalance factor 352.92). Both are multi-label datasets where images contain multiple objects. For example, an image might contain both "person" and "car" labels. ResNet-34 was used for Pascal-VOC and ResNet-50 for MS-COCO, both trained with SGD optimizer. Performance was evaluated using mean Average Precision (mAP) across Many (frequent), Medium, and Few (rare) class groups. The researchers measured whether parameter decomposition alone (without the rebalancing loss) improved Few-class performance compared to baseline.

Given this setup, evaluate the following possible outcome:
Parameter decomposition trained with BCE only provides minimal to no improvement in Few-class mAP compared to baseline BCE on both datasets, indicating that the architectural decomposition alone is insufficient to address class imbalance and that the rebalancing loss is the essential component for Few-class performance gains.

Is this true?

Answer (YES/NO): YES